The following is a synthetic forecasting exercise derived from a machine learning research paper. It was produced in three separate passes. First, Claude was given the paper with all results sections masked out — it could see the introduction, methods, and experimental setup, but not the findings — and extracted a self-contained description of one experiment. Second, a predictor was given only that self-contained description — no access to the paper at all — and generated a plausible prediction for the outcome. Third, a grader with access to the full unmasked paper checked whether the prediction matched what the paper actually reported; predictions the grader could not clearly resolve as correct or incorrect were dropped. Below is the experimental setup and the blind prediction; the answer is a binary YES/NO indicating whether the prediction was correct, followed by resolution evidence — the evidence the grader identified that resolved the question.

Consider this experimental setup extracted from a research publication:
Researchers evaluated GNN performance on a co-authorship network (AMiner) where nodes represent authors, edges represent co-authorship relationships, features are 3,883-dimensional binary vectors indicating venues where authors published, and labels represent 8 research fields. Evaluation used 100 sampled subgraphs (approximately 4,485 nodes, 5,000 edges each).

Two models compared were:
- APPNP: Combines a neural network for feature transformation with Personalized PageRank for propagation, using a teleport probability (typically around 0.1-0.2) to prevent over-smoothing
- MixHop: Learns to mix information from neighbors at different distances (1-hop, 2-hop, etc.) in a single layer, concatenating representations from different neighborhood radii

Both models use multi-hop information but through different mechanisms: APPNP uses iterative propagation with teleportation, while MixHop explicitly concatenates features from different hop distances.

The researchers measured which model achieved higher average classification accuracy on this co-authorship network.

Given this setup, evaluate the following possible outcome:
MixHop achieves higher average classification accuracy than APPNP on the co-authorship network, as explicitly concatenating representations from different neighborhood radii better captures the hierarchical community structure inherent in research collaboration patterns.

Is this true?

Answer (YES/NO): NO